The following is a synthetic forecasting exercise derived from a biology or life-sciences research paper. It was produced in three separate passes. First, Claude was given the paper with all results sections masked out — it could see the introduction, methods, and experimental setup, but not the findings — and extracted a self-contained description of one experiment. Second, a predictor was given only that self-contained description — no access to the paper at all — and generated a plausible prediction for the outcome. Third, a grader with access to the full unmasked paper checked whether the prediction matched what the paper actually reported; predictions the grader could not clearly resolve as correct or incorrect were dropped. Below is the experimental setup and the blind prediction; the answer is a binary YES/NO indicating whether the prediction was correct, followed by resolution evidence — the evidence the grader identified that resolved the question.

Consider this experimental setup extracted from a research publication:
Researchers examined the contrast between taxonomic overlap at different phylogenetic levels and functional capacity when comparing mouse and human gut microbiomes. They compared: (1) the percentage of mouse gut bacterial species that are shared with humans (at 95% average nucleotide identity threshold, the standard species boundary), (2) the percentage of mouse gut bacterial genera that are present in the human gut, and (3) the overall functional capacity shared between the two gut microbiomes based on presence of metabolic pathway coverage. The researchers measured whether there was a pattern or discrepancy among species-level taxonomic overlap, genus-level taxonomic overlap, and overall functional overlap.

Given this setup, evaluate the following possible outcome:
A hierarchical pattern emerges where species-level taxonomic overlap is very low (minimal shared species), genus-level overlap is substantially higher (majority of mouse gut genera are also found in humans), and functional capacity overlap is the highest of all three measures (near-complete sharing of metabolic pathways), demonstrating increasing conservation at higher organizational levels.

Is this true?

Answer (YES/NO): YES